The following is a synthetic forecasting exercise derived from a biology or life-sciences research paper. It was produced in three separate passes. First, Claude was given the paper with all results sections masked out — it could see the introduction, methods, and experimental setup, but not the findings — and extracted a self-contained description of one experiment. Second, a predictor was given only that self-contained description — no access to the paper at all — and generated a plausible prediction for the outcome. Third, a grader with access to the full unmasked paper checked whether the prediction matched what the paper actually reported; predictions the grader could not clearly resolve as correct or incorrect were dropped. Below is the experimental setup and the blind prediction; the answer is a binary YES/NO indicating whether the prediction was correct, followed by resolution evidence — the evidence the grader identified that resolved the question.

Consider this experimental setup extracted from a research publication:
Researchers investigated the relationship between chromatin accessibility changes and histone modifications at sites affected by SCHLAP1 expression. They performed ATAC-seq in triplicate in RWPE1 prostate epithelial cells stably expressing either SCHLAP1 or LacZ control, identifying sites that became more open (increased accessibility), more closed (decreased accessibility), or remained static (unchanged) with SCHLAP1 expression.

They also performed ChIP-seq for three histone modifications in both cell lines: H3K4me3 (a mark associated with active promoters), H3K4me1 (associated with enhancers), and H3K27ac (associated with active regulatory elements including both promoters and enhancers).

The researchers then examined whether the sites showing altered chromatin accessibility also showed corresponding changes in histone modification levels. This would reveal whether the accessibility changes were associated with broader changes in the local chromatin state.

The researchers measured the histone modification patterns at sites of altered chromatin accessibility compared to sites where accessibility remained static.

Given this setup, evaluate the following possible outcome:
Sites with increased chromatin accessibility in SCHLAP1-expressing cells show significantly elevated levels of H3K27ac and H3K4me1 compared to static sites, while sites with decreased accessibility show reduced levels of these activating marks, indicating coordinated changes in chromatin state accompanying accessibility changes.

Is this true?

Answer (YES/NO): NO